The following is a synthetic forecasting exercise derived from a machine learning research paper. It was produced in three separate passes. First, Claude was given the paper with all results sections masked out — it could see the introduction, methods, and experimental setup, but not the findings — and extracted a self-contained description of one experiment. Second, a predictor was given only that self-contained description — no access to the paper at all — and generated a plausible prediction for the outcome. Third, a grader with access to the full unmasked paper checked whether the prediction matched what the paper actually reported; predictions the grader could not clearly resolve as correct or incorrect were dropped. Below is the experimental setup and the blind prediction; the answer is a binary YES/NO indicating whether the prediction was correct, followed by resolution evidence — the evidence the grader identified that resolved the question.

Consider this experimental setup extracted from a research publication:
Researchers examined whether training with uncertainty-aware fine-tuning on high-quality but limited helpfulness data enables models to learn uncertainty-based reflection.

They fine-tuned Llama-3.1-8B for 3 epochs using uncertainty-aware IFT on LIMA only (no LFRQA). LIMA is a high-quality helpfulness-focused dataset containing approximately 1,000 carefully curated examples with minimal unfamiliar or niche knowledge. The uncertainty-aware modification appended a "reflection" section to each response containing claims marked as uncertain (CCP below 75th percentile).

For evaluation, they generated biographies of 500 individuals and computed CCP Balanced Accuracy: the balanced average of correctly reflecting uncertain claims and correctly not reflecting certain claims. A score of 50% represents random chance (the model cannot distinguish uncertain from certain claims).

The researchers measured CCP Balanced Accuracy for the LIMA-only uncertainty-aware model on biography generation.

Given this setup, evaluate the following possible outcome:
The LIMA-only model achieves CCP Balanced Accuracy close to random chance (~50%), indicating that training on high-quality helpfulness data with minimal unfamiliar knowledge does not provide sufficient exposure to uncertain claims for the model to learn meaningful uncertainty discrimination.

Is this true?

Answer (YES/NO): YES